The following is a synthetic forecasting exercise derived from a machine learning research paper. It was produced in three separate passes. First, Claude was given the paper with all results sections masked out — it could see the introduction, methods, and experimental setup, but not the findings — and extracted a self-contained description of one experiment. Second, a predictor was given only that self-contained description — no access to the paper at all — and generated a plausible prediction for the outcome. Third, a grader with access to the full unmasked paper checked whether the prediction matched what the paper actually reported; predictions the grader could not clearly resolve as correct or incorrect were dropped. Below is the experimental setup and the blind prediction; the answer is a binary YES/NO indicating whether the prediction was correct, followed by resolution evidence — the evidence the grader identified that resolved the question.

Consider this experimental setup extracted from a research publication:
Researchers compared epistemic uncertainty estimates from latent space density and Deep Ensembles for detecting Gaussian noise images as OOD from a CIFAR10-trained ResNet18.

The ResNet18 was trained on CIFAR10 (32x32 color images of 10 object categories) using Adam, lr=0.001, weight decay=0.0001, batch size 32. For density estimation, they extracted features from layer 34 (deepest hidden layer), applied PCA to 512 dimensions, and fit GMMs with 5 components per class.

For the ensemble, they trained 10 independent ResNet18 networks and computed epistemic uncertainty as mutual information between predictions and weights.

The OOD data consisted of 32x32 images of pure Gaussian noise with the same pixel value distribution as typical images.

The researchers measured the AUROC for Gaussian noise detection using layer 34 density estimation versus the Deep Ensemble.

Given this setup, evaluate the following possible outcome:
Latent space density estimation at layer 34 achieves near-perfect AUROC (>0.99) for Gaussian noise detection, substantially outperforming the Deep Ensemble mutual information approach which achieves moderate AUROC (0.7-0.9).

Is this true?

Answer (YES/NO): NO